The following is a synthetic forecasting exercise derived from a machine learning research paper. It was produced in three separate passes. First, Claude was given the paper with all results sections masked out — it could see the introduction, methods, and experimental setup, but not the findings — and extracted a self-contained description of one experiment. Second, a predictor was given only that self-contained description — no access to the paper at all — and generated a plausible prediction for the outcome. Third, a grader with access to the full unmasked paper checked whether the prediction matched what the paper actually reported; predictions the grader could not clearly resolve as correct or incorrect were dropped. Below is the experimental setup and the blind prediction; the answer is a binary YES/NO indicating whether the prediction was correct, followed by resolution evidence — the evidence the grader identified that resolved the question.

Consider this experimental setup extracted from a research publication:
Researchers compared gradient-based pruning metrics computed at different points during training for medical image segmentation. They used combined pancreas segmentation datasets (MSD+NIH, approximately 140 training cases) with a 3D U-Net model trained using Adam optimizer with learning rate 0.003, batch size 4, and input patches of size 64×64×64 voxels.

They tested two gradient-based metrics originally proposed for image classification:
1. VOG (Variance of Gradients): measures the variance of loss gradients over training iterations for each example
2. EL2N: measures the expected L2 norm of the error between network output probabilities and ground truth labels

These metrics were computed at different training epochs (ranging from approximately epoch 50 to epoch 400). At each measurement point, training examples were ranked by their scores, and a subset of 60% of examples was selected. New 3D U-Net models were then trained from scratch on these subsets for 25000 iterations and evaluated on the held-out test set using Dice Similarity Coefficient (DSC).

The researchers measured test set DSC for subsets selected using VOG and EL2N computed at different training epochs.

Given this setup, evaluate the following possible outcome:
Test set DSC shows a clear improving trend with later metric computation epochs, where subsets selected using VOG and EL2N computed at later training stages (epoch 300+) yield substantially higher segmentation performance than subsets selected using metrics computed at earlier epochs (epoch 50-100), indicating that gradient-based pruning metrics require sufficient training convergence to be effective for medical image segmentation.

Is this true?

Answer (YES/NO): NO